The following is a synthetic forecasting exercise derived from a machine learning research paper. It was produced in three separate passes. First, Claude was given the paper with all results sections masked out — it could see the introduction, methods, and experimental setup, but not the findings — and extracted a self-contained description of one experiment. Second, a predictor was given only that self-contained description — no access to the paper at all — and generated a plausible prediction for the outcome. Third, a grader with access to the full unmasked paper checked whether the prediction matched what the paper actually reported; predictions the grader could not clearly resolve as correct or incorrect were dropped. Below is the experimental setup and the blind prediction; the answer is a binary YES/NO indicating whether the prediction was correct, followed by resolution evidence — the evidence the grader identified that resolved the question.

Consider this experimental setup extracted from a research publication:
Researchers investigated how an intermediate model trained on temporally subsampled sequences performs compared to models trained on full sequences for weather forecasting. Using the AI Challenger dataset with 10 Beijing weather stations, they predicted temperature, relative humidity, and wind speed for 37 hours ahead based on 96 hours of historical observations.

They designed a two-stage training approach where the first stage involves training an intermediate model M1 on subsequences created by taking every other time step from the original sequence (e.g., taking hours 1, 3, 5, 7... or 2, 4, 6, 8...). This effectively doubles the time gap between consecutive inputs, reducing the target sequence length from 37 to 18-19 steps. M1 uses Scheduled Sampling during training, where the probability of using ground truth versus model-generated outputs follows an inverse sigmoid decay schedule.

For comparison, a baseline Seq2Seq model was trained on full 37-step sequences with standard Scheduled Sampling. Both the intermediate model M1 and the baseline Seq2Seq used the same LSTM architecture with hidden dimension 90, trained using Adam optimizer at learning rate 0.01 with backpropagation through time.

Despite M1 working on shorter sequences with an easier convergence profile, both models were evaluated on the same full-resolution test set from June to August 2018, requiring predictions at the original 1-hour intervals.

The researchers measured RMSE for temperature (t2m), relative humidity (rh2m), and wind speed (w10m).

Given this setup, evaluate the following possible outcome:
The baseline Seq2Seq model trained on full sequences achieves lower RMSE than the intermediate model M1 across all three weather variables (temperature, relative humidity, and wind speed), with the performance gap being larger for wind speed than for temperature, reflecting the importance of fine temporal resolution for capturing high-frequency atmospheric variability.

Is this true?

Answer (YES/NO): YES